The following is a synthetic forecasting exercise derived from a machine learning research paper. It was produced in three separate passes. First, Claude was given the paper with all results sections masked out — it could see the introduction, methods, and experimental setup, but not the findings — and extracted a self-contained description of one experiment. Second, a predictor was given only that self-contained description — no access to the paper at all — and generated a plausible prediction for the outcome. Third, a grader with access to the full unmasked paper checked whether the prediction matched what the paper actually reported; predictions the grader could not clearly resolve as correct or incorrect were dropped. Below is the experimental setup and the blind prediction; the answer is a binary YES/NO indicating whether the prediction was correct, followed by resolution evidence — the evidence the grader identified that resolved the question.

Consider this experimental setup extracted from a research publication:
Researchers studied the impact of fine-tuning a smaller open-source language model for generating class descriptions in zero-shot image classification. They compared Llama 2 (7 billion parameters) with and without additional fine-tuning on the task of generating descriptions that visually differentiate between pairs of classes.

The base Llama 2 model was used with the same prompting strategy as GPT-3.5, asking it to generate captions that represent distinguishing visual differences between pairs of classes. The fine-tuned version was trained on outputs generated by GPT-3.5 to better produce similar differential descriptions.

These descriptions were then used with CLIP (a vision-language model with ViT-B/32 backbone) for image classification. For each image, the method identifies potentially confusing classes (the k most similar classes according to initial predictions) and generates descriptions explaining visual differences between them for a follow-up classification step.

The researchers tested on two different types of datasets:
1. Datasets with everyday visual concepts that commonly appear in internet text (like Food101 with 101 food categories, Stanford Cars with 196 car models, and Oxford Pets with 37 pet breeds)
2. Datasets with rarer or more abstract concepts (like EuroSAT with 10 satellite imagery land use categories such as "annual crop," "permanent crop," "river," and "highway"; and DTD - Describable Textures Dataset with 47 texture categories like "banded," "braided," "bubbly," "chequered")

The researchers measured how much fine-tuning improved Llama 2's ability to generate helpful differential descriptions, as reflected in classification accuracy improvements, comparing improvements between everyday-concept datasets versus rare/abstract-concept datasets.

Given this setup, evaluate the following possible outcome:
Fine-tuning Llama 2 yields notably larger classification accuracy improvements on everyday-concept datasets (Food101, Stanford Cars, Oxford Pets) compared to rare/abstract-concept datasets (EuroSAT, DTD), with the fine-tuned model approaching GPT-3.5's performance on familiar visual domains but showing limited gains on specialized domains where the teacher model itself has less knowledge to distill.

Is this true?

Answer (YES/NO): NO